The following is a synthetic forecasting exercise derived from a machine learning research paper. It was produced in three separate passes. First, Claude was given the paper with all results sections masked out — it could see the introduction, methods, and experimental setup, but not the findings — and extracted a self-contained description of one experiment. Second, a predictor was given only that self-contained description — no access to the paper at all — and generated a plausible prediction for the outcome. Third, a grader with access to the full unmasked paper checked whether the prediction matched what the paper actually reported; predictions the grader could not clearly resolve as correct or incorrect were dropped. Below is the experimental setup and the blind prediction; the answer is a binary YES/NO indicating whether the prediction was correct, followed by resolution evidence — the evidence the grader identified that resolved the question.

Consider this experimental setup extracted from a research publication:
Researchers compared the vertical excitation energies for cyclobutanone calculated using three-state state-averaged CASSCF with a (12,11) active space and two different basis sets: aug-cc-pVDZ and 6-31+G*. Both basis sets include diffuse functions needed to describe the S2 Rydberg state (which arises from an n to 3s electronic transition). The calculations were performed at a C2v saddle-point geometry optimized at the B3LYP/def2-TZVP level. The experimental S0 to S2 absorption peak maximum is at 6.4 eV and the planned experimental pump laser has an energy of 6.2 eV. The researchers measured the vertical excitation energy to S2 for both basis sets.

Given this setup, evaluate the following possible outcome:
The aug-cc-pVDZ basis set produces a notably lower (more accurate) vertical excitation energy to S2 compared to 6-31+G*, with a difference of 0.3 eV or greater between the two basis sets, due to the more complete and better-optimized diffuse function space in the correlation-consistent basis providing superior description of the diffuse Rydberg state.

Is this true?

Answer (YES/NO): YES